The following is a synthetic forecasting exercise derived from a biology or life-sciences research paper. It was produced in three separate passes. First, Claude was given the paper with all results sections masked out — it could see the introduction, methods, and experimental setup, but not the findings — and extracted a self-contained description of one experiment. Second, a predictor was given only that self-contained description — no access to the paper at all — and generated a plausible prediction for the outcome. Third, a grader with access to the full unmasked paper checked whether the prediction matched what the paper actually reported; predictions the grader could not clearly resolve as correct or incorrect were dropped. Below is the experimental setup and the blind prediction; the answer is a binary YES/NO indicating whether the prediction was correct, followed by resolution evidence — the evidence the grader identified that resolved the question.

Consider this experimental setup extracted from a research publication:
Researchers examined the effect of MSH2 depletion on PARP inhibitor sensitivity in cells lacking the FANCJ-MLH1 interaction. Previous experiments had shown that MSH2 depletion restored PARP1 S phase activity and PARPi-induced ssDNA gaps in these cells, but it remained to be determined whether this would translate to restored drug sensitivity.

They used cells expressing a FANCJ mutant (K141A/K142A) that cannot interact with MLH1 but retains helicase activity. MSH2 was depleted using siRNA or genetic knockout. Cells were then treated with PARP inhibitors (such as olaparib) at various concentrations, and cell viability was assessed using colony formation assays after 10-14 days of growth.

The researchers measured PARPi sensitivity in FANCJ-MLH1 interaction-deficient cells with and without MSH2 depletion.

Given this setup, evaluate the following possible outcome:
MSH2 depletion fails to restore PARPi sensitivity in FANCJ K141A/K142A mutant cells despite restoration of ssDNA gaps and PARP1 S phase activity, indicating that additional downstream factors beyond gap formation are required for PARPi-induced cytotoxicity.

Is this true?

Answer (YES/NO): NO